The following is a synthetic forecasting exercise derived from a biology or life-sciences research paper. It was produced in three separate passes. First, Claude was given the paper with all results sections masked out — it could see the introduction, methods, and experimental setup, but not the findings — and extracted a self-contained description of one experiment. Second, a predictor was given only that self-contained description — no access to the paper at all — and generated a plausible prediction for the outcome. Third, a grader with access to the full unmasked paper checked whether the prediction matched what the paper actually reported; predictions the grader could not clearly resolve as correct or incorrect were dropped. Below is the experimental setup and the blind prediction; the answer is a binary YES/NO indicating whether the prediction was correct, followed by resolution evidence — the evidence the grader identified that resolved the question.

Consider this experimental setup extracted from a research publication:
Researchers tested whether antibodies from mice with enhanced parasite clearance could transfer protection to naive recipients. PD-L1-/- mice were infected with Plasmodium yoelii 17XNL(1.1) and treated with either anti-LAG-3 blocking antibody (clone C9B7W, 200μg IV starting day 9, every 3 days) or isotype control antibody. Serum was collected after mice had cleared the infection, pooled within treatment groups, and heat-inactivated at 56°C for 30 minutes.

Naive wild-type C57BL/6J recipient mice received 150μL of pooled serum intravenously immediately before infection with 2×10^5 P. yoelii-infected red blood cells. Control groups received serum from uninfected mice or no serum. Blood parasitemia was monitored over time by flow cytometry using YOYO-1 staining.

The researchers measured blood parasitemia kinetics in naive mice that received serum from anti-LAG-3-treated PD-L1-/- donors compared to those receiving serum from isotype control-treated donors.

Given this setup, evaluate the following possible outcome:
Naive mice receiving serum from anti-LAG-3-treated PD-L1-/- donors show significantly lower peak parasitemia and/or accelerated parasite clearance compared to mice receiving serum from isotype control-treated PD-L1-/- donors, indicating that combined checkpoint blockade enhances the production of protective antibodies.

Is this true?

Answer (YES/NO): NO